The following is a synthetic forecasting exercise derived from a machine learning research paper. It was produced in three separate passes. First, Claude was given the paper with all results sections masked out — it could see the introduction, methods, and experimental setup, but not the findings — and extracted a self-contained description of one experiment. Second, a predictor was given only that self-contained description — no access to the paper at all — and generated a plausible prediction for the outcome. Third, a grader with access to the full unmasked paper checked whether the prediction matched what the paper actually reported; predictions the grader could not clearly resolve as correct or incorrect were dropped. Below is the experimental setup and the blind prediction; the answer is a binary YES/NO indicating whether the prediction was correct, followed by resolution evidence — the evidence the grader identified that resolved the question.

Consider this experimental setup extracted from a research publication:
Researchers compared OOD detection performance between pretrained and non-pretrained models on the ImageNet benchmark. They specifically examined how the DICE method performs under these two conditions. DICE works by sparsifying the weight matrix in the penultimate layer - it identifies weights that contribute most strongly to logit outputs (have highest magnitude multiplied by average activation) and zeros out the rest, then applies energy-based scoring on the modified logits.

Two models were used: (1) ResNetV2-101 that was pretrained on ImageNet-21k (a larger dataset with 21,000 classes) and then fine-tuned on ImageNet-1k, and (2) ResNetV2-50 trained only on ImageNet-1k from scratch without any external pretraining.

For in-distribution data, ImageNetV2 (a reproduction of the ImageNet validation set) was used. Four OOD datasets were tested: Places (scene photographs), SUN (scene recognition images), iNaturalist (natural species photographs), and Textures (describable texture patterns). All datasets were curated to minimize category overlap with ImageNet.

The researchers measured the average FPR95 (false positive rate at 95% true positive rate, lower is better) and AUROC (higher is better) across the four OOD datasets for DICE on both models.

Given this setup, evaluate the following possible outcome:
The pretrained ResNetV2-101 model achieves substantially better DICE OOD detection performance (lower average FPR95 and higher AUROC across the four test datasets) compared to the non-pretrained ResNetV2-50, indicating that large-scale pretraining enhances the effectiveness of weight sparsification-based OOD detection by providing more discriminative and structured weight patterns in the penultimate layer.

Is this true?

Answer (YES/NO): NO